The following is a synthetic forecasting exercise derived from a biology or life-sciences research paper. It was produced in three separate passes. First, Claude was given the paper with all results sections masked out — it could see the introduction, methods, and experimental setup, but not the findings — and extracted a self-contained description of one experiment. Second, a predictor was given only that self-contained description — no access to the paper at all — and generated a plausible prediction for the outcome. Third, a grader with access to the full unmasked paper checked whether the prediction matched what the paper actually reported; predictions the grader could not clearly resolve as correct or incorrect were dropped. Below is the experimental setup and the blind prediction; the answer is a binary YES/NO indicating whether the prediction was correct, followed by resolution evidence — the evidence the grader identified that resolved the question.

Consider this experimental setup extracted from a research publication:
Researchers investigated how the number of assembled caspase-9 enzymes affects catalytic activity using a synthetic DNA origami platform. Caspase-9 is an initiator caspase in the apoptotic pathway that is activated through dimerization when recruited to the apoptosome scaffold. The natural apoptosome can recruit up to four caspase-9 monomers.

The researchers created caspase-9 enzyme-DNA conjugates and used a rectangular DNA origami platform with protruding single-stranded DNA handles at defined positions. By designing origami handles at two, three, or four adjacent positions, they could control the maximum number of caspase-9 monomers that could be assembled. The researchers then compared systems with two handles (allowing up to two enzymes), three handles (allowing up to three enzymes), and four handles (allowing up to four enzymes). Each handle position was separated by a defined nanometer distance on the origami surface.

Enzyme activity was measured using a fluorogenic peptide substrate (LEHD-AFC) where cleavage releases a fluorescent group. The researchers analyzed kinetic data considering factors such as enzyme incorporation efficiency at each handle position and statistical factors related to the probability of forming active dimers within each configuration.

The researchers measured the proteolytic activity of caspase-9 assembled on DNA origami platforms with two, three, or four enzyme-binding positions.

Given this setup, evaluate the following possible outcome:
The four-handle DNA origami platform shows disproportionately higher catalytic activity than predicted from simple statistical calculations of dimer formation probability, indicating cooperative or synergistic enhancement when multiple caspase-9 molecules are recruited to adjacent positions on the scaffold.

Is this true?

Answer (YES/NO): YES